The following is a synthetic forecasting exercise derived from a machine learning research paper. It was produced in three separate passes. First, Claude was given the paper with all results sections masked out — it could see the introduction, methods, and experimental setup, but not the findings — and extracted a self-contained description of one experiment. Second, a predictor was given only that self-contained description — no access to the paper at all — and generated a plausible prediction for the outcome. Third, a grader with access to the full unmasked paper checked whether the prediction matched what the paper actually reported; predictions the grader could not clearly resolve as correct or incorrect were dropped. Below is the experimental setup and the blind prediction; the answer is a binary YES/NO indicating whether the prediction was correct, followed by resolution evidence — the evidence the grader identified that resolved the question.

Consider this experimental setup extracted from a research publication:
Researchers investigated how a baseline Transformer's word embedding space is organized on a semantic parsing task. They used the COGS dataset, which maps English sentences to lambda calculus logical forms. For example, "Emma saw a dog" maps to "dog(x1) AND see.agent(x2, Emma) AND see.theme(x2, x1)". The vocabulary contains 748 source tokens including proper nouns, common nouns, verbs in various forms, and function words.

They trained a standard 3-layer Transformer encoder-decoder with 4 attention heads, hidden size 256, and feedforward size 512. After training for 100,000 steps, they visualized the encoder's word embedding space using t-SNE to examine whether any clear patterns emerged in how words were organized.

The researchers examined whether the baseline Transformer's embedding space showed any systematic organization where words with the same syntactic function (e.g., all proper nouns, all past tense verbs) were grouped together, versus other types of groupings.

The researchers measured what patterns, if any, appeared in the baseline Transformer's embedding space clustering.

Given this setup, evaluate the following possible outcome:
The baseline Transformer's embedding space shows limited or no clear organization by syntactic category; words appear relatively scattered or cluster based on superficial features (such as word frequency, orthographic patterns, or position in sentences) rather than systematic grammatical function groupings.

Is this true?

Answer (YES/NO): NO